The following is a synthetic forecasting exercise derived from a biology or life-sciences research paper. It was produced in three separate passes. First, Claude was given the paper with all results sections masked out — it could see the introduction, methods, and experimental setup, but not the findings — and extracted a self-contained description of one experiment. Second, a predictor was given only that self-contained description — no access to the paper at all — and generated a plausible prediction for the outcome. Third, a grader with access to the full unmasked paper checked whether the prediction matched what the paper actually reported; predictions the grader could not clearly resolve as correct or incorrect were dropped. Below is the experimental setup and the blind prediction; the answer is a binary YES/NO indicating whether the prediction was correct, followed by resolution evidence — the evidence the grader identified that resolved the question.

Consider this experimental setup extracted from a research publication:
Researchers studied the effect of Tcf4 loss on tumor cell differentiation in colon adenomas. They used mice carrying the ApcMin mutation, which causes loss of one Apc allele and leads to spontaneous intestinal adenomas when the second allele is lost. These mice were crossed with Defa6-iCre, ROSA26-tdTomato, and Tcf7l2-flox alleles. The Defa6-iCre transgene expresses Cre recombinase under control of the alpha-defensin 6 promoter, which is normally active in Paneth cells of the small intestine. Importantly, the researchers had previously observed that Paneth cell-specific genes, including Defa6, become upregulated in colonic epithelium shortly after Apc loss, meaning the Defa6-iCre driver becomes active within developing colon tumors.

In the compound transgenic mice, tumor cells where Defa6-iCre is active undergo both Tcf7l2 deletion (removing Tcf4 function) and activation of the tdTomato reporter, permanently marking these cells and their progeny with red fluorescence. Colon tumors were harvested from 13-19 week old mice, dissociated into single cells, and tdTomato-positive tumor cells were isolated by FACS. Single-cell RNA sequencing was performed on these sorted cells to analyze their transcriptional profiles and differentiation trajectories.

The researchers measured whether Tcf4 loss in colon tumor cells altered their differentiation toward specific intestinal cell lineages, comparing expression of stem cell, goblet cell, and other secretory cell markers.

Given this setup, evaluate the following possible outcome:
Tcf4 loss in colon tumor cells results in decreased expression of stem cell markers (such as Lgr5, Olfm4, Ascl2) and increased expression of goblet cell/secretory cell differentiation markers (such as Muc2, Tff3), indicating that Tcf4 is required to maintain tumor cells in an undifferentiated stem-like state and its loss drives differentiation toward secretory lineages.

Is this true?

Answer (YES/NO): NO